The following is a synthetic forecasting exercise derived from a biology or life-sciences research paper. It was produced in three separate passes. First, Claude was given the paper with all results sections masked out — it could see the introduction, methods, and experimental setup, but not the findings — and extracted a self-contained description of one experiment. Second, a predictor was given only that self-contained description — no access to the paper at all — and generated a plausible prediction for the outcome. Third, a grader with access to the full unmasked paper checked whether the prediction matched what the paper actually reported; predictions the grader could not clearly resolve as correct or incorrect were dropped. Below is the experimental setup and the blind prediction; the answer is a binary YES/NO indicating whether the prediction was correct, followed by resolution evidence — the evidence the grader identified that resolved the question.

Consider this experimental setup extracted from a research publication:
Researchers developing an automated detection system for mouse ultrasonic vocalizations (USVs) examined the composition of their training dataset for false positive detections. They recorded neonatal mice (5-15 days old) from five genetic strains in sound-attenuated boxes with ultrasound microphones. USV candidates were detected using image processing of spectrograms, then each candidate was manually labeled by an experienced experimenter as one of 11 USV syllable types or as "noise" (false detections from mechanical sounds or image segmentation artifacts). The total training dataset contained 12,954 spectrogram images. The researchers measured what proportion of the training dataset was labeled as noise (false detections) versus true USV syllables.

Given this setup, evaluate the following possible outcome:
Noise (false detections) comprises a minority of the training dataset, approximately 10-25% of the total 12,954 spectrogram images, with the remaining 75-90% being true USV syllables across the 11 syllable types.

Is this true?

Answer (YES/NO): YES